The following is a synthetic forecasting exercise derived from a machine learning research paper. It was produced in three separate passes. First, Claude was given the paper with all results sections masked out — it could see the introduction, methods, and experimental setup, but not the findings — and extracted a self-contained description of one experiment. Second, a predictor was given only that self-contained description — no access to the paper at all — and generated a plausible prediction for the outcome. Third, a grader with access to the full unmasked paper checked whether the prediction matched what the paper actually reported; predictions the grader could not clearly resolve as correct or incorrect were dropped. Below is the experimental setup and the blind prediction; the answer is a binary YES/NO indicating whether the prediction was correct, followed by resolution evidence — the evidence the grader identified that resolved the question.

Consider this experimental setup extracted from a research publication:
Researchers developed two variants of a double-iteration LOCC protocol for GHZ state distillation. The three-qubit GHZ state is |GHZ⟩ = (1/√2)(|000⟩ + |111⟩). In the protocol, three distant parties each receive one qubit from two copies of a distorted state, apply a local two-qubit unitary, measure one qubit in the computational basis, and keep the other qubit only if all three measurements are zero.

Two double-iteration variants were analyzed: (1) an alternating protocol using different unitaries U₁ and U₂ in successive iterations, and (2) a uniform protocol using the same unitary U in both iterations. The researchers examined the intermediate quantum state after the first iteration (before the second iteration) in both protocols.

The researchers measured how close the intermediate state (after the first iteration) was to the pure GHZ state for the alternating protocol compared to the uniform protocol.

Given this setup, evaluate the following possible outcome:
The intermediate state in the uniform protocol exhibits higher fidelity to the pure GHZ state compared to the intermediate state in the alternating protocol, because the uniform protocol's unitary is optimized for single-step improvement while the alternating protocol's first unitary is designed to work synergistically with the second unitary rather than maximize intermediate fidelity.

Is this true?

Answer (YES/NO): NO